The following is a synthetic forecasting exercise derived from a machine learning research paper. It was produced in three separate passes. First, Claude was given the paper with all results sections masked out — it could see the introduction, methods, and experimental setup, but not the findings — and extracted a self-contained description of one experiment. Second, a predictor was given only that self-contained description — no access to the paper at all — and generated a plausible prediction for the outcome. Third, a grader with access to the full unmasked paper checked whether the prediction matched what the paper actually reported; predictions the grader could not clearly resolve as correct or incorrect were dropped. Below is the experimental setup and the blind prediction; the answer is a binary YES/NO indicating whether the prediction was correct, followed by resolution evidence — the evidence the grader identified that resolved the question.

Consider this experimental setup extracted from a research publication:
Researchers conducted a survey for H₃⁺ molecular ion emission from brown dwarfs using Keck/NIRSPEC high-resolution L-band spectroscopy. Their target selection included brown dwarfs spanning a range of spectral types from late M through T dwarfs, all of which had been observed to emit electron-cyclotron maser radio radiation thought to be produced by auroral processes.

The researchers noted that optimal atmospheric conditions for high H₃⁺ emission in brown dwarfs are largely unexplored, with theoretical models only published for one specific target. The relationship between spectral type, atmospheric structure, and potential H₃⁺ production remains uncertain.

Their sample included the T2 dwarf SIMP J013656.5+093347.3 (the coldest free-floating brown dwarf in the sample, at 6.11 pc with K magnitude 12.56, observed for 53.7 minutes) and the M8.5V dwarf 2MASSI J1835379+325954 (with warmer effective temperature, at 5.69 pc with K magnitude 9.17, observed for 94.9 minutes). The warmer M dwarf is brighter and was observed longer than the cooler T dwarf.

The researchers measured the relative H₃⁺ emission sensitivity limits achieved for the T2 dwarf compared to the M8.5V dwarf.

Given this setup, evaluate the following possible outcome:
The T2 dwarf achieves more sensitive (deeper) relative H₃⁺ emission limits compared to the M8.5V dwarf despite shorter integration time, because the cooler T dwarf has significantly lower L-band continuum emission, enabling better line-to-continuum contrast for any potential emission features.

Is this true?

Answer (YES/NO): YES